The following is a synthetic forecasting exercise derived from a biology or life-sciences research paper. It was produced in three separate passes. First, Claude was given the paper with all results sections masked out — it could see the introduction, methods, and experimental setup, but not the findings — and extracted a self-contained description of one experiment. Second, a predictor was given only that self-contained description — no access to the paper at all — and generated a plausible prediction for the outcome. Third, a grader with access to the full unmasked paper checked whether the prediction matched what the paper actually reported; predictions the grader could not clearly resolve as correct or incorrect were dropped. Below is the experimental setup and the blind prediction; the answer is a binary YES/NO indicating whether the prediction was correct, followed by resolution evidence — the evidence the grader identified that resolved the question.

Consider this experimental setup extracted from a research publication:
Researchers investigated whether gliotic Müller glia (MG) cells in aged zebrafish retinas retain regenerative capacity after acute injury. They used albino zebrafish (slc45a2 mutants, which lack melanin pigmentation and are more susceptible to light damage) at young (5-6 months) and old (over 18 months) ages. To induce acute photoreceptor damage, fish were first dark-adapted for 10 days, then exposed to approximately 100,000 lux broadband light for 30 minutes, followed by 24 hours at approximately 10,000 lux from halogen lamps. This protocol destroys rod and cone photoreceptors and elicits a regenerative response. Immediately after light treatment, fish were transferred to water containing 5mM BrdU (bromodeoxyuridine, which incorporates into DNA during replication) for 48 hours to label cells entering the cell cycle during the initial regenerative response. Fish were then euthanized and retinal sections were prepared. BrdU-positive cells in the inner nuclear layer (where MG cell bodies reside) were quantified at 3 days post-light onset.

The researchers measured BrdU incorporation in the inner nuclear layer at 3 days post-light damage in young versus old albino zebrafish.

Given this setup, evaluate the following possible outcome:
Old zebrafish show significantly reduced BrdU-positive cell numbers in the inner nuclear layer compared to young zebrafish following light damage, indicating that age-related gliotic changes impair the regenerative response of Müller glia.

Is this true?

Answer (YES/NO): NO